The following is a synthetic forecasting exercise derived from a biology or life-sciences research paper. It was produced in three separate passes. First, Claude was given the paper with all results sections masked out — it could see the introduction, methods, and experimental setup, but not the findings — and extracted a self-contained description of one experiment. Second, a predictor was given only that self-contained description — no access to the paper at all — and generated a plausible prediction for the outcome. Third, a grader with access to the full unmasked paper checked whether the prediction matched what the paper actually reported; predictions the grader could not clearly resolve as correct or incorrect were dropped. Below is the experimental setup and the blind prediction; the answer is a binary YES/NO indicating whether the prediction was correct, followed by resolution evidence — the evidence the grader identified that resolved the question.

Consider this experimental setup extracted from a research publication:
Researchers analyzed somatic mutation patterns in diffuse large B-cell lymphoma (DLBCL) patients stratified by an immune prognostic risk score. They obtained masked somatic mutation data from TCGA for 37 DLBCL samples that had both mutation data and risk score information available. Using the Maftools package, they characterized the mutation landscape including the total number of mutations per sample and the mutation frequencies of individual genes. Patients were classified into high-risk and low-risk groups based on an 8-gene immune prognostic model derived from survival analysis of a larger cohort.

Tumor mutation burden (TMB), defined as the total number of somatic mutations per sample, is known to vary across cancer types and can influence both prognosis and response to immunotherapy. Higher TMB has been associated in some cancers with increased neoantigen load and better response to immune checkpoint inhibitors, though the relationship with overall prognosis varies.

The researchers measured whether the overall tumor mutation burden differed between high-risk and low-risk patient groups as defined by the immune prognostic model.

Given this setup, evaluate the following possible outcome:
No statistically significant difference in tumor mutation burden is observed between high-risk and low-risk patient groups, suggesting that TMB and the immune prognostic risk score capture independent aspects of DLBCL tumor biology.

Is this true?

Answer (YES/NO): NO